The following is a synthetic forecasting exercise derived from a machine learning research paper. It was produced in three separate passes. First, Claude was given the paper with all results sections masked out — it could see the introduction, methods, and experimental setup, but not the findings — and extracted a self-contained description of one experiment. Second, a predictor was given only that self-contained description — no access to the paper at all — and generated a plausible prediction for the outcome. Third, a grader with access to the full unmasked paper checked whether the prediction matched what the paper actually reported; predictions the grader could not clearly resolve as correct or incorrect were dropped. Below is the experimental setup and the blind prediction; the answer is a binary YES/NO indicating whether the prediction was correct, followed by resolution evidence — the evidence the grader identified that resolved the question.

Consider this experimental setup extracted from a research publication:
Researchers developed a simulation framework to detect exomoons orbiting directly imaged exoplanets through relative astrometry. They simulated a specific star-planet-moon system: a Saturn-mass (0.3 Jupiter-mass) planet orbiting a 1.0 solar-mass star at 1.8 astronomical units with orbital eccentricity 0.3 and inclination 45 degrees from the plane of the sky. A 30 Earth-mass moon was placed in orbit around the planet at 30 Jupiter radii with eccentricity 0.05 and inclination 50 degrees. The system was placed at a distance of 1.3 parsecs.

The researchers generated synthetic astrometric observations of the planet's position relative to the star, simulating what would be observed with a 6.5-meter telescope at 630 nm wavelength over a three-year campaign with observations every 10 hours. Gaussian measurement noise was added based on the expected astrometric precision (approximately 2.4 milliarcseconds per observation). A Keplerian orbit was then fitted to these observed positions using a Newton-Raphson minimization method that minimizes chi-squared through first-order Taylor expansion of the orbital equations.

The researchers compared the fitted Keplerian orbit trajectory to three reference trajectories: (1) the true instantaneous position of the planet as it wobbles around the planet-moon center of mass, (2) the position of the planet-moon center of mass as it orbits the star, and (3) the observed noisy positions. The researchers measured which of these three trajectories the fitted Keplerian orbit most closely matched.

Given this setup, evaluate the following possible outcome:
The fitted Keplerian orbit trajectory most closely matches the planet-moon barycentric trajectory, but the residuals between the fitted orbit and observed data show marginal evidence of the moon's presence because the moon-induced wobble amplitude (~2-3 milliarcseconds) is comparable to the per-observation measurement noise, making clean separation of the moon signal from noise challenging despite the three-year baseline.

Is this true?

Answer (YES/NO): NO